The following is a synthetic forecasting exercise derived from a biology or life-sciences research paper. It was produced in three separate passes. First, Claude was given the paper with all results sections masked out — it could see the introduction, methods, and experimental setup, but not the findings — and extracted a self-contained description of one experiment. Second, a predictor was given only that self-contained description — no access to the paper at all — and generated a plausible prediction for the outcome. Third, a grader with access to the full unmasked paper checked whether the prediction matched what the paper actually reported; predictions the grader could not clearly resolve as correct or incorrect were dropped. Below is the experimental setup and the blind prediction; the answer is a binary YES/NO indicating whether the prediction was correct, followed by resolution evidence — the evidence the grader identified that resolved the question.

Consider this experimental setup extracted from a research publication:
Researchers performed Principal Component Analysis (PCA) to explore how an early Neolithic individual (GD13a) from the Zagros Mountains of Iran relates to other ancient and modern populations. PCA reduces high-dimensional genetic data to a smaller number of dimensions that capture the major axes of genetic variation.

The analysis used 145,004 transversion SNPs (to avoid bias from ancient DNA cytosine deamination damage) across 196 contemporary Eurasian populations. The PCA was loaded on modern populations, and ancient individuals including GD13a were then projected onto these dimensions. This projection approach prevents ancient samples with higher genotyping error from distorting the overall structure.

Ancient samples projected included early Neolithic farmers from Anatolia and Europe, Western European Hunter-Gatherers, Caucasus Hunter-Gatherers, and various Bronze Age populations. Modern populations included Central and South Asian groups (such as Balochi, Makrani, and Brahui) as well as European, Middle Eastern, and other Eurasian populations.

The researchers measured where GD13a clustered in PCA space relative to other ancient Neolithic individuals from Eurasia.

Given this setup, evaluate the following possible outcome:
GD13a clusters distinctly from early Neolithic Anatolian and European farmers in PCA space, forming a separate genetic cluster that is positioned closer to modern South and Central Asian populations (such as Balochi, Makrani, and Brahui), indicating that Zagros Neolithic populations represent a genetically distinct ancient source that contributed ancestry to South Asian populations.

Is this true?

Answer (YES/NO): NO